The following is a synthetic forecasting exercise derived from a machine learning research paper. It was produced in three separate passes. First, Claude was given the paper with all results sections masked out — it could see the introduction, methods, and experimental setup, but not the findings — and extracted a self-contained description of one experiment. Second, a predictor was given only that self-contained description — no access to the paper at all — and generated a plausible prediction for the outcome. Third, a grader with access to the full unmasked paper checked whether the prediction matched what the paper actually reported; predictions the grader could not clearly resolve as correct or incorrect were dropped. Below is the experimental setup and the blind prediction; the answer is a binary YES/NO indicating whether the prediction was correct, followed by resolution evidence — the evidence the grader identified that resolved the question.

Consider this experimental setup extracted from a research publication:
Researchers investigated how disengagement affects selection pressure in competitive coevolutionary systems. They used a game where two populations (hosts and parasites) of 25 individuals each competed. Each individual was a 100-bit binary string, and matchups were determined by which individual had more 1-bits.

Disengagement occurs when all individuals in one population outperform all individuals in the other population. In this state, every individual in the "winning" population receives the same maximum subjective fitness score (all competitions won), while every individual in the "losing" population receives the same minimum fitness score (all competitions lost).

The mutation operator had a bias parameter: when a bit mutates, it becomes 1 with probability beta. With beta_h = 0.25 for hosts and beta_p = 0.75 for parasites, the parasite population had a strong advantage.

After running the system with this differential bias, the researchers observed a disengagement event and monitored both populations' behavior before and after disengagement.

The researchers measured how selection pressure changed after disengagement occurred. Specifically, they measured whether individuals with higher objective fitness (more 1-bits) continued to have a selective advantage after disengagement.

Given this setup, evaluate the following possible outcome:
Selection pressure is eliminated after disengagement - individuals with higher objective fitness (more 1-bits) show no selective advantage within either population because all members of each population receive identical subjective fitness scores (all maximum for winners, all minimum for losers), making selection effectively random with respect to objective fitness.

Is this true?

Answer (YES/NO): YES